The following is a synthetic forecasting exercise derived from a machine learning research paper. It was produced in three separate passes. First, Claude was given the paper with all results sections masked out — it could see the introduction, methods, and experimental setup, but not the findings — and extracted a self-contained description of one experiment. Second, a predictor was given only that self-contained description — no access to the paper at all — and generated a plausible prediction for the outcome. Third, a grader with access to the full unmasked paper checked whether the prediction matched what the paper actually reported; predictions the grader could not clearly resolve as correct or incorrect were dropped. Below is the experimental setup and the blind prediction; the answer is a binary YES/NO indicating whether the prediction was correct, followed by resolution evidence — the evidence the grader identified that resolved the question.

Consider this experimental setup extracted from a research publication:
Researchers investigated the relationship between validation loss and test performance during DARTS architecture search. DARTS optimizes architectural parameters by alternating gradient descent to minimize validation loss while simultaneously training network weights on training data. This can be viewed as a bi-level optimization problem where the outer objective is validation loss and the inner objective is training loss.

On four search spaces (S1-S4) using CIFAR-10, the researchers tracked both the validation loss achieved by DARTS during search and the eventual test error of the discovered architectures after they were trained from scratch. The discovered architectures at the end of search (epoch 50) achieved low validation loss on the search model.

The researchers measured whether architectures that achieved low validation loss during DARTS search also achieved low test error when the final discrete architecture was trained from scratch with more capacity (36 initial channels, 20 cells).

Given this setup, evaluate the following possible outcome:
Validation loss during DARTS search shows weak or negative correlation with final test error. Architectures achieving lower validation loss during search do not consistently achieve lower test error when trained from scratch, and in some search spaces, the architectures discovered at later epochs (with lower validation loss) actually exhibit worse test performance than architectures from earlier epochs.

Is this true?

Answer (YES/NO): YES